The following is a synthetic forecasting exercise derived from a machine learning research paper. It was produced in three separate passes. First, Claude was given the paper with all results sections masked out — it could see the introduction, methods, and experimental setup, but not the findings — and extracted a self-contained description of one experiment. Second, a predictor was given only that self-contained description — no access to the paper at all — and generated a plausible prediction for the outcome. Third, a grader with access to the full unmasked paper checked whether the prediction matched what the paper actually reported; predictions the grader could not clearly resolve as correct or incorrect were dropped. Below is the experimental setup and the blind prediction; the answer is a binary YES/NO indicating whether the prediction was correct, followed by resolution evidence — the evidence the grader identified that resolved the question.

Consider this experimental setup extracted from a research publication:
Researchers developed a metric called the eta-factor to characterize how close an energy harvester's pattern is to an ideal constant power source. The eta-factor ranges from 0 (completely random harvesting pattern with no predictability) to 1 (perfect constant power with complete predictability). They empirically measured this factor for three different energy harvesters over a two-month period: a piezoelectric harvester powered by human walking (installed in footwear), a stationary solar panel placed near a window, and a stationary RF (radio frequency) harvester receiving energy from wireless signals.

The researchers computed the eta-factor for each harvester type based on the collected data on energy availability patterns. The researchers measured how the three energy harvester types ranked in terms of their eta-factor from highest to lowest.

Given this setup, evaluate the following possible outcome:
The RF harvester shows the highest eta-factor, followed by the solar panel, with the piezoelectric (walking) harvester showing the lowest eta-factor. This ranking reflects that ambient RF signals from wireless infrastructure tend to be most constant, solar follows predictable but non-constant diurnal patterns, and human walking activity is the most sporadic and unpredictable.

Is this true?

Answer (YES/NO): NO